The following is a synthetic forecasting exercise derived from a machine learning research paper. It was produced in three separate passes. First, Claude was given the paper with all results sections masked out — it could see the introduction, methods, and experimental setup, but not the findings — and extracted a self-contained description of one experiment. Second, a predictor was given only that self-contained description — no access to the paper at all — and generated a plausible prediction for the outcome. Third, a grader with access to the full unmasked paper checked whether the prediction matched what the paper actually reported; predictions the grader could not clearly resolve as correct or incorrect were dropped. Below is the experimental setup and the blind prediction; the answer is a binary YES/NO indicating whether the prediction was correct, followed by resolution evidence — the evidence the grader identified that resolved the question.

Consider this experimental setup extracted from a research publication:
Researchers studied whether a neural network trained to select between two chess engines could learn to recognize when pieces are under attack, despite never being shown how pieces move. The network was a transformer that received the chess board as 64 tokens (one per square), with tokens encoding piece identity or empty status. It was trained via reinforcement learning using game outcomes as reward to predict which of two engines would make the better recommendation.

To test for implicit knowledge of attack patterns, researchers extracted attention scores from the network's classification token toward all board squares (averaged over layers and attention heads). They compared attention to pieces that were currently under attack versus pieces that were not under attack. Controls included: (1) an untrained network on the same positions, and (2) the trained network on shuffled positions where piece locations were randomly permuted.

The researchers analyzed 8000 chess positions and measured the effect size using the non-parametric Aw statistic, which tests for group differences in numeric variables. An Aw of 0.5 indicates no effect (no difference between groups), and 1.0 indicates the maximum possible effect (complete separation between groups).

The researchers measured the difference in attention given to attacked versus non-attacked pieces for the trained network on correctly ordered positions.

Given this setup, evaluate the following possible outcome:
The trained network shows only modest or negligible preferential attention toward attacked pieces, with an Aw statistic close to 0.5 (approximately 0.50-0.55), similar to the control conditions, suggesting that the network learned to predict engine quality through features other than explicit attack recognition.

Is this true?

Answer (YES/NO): NO